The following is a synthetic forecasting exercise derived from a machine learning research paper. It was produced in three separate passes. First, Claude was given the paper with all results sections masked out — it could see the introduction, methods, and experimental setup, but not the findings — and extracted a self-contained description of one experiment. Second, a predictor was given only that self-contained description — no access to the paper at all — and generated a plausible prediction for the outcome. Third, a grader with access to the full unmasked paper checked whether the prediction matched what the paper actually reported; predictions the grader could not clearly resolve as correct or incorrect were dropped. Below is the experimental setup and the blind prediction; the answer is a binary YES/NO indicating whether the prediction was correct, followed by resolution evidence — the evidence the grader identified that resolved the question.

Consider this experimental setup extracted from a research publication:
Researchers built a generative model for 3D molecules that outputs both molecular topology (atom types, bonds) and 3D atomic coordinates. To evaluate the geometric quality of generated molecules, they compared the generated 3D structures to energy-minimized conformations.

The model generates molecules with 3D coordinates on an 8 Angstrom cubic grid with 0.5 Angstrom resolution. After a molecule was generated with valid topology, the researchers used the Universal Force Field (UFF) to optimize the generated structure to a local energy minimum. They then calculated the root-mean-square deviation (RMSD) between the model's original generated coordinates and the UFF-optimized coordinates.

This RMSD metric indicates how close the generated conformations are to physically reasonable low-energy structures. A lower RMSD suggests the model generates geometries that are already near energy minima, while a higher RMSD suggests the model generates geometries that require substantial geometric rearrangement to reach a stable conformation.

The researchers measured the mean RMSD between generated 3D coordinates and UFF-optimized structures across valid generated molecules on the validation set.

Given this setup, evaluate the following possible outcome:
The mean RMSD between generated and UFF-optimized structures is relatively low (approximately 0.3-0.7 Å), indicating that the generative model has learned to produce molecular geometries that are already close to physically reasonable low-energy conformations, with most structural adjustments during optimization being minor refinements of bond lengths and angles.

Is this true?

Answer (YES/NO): NO